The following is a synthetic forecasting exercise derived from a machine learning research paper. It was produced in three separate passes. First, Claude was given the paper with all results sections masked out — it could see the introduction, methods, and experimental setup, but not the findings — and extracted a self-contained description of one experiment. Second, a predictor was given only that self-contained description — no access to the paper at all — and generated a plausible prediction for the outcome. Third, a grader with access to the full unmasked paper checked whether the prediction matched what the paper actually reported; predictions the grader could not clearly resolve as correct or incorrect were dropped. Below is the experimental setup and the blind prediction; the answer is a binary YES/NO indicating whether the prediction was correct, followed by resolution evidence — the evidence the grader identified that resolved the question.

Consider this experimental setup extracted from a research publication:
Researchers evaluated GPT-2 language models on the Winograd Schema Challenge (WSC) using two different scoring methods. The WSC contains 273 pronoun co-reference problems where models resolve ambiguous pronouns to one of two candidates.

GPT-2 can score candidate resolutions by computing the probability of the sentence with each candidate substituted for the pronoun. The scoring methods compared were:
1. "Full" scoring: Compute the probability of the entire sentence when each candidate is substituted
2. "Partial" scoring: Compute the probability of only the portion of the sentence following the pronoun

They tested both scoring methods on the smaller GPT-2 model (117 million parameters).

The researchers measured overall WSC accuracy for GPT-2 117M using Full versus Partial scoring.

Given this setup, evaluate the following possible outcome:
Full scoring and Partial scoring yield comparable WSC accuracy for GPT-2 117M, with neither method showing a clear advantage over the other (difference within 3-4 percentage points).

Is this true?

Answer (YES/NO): NO